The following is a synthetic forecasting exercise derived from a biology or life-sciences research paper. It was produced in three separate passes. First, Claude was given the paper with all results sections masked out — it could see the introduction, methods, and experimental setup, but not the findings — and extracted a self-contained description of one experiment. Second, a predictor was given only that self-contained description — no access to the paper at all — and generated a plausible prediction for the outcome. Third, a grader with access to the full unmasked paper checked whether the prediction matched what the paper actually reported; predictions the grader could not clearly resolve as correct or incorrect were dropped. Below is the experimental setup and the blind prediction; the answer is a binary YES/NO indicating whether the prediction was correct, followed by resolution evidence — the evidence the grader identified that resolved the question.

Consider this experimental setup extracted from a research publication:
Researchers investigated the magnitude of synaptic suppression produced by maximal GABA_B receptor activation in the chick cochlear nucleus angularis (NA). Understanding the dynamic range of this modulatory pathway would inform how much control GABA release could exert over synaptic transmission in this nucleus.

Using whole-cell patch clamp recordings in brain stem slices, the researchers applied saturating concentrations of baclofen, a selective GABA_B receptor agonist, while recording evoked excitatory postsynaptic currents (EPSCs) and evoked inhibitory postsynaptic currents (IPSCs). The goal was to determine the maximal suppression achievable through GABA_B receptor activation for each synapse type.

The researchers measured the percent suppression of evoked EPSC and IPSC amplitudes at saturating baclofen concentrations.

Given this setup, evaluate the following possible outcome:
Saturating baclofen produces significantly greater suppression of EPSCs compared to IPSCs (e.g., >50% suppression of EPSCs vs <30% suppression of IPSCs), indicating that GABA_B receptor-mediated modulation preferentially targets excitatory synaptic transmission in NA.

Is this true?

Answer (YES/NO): NO